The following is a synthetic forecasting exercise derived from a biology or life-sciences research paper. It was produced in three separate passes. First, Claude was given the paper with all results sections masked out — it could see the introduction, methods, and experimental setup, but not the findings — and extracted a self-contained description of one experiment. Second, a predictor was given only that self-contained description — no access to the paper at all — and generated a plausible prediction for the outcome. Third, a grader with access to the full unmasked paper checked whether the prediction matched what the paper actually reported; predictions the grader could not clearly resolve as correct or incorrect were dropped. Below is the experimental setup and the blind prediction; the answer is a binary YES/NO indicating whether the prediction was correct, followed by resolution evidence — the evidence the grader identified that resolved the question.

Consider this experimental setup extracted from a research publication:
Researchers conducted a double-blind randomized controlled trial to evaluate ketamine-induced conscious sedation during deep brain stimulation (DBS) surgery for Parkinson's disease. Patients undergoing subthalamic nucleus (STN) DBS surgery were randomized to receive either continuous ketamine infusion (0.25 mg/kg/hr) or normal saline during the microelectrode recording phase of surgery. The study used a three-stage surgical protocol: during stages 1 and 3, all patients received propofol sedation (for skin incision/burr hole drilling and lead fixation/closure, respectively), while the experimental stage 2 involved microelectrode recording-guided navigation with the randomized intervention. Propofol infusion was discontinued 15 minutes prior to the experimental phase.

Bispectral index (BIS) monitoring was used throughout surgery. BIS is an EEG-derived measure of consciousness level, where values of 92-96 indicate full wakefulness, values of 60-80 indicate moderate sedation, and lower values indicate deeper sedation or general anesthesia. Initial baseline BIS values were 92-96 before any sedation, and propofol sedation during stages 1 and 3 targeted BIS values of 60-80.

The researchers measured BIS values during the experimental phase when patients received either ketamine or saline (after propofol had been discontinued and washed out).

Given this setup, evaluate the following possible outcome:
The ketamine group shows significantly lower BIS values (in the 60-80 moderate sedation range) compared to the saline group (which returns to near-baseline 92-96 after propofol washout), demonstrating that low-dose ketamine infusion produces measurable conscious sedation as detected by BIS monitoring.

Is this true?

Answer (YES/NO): NO